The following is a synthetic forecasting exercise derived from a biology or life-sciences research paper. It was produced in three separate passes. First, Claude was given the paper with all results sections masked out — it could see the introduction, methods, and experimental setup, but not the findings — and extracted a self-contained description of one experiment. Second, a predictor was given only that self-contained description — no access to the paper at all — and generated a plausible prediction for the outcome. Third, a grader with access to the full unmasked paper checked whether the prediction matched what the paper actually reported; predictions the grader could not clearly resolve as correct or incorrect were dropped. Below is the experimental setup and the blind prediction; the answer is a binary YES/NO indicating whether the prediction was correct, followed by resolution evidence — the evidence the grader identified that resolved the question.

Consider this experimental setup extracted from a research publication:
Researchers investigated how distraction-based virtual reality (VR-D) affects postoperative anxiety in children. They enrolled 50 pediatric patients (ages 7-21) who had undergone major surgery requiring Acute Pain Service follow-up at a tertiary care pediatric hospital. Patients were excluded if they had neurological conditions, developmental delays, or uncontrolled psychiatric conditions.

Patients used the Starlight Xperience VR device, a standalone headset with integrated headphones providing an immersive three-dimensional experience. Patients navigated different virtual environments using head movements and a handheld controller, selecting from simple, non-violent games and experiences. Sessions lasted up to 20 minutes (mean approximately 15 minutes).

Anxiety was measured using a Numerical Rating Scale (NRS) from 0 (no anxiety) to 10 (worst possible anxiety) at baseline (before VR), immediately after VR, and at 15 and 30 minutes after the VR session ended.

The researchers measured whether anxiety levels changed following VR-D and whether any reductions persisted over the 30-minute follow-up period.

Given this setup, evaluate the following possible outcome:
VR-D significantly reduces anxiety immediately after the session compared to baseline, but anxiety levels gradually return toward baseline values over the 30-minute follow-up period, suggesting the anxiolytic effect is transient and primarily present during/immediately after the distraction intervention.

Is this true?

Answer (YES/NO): YES